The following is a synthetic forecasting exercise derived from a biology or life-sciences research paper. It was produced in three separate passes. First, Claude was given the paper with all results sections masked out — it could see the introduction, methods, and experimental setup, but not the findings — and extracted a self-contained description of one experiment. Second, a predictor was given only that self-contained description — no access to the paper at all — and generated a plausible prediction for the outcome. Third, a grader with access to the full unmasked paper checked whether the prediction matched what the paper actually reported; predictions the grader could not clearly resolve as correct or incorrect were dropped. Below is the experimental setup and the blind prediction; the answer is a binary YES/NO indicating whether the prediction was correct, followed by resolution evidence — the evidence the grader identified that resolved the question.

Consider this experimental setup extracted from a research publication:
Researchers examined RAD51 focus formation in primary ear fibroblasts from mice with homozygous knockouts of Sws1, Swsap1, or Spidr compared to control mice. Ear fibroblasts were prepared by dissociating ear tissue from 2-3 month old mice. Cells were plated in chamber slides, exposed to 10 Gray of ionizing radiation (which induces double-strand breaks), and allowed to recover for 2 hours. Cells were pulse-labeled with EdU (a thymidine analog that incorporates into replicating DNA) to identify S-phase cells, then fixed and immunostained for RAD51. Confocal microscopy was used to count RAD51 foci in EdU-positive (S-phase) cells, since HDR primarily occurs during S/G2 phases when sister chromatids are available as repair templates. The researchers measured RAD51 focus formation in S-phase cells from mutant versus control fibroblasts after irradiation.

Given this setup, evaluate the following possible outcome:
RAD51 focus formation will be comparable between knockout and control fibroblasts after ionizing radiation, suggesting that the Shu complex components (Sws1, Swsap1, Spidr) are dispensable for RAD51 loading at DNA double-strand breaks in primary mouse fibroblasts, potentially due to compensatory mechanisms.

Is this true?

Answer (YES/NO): NO